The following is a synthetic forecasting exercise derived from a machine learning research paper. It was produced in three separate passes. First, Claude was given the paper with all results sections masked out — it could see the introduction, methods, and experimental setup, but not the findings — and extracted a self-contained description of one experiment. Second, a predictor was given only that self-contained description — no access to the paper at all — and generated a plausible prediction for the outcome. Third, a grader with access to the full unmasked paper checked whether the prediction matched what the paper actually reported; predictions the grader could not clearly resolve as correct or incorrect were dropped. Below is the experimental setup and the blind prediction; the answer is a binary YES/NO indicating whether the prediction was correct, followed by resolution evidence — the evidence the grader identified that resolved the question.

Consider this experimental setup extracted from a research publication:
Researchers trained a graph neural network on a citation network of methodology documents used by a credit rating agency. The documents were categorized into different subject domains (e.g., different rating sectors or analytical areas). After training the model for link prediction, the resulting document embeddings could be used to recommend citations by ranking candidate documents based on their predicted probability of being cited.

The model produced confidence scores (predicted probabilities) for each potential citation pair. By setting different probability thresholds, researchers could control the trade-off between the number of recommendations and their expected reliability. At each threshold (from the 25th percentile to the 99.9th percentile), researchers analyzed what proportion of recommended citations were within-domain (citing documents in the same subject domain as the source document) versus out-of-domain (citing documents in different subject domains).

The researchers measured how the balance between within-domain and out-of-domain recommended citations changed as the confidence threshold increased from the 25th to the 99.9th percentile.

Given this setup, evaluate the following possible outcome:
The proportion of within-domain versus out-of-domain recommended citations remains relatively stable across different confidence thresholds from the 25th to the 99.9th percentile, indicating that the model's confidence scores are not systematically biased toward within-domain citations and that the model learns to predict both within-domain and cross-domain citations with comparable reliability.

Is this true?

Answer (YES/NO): NO